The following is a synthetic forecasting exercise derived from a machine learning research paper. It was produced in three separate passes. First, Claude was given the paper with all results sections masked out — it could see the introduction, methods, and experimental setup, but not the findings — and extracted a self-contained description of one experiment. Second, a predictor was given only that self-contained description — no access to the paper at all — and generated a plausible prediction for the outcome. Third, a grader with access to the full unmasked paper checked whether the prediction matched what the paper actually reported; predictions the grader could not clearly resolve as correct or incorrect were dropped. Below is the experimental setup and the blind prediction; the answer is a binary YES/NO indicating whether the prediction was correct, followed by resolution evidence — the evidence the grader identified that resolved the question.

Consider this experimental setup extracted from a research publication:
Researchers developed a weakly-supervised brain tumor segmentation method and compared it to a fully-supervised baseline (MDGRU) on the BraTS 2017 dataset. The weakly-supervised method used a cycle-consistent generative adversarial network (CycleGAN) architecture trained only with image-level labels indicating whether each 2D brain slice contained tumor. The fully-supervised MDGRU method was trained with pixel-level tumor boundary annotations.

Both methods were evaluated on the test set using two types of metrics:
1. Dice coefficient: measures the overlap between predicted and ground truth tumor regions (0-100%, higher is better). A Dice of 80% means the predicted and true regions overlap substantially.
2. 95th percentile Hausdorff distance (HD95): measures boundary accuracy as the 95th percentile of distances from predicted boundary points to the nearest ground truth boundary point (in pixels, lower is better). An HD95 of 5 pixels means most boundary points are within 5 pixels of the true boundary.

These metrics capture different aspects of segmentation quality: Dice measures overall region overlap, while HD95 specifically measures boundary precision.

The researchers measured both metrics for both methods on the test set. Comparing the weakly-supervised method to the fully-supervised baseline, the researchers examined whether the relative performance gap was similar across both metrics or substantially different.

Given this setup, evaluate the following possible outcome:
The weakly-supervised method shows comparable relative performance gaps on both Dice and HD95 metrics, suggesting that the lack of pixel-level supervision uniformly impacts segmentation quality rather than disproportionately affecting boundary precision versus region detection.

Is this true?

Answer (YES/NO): NO